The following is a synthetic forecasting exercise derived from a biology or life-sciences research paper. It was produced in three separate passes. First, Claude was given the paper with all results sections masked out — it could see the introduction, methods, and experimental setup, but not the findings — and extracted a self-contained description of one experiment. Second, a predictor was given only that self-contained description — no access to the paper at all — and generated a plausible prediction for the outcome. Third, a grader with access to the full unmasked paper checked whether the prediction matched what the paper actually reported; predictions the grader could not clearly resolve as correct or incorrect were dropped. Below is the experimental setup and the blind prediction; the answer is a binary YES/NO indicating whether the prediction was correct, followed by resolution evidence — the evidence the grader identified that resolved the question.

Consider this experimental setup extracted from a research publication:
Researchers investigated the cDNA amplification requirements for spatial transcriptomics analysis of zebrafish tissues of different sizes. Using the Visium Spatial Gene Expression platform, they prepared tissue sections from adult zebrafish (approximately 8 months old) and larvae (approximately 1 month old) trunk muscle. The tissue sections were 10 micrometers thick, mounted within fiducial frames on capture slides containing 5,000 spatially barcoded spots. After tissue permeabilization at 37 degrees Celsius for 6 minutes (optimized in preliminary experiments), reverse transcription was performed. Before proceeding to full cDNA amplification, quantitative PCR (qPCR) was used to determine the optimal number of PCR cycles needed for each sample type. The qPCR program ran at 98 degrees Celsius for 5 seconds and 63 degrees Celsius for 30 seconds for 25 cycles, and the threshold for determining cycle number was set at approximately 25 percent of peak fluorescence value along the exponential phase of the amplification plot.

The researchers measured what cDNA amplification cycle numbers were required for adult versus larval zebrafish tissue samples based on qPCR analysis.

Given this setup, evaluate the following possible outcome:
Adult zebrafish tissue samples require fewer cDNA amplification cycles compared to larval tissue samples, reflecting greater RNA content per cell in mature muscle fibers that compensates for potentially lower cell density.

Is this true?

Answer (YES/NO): NO